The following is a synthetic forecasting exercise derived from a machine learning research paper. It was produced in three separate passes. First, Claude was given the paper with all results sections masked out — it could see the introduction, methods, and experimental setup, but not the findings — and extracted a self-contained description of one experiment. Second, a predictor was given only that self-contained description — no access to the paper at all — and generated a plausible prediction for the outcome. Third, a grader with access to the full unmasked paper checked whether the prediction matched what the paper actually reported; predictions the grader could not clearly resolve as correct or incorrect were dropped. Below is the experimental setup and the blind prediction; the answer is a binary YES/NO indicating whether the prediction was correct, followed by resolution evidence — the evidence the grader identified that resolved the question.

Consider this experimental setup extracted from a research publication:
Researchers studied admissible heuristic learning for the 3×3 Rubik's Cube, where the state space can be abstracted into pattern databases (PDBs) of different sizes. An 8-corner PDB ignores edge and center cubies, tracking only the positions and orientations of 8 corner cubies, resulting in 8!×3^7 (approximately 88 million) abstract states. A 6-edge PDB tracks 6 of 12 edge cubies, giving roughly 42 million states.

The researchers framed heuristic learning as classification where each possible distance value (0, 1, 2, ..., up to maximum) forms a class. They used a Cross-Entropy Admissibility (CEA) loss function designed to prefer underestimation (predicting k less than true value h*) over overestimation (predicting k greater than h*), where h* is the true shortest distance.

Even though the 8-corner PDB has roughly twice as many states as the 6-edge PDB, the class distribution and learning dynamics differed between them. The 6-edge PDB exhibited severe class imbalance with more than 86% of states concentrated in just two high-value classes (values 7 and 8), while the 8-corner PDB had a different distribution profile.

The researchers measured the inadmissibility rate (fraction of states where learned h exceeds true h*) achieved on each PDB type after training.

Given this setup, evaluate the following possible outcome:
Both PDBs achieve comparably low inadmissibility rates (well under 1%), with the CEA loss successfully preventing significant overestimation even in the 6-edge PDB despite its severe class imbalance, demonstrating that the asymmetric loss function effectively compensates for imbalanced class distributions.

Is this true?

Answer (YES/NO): NO